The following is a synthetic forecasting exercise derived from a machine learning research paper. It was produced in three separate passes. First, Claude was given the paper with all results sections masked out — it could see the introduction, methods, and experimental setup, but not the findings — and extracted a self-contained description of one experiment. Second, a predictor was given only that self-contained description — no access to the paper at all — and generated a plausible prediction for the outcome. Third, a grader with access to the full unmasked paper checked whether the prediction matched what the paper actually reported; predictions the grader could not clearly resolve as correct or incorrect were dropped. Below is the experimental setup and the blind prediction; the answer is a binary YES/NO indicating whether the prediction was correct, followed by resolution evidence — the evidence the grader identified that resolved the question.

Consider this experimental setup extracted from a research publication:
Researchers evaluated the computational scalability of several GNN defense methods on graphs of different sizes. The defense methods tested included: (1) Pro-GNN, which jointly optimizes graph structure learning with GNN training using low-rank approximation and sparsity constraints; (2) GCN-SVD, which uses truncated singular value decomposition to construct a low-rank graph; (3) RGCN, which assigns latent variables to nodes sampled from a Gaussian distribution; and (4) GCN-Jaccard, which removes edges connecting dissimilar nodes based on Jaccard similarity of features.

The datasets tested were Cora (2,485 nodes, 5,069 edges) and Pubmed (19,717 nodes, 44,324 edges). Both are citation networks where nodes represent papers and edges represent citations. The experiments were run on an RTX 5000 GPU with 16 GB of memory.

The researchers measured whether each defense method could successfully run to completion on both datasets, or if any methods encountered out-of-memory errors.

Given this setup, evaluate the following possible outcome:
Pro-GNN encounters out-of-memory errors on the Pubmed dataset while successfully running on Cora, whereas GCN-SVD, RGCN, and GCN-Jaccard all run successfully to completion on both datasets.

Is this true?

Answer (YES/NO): NO